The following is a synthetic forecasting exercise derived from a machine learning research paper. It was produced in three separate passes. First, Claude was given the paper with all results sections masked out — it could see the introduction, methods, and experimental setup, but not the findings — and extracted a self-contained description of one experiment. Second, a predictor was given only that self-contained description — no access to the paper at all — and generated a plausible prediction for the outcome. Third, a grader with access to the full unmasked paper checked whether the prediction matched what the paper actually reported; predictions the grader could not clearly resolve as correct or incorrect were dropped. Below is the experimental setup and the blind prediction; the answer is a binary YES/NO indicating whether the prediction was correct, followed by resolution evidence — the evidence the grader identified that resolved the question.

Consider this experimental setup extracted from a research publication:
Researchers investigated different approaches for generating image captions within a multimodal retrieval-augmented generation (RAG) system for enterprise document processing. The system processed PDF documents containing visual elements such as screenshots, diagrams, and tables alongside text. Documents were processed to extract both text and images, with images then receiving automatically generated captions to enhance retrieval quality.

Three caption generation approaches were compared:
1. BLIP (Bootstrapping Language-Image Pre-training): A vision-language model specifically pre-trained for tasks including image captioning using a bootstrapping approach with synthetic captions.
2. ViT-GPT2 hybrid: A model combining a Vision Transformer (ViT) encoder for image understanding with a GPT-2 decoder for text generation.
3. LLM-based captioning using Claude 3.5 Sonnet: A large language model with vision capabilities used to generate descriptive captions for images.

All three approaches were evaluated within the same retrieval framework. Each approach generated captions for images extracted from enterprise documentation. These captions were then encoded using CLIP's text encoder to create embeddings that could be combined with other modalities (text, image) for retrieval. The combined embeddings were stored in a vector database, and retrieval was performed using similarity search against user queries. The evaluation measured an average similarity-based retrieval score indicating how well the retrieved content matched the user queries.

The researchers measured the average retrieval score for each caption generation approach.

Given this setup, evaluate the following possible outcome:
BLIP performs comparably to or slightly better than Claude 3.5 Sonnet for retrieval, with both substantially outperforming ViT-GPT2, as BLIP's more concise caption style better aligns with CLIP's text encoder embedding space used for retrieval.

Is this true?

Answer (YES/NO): NO